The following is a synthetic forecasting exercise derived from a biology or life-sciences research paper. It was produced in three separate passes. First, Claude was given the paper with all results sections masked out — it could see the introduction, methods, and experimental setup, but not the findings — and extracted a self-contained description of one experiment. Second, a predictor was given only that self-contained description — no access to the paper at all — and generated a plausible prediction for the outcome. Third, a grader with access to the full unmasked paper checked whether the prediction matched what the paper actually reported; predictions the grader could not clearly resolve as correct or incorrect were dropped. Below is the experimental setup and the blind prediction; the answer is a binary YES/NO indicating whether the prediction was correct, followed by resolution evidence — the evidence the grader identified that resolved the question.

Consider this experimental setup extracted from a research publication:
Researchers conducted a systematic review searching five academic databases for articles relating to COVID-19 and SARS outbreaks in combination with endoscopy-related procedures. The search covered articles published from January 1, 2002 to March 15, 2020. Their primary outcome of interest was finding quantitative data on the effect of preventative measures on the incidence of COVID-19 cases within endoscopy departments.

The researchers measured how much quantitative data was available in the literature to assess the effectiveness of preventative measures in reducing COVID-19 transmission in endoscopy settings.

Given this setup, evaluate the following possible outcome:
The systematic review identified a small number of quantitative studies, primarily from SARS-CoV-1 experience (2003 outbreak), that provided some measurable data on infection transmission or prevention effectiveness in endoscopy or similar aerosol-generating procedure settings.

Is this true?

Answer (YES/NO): NO